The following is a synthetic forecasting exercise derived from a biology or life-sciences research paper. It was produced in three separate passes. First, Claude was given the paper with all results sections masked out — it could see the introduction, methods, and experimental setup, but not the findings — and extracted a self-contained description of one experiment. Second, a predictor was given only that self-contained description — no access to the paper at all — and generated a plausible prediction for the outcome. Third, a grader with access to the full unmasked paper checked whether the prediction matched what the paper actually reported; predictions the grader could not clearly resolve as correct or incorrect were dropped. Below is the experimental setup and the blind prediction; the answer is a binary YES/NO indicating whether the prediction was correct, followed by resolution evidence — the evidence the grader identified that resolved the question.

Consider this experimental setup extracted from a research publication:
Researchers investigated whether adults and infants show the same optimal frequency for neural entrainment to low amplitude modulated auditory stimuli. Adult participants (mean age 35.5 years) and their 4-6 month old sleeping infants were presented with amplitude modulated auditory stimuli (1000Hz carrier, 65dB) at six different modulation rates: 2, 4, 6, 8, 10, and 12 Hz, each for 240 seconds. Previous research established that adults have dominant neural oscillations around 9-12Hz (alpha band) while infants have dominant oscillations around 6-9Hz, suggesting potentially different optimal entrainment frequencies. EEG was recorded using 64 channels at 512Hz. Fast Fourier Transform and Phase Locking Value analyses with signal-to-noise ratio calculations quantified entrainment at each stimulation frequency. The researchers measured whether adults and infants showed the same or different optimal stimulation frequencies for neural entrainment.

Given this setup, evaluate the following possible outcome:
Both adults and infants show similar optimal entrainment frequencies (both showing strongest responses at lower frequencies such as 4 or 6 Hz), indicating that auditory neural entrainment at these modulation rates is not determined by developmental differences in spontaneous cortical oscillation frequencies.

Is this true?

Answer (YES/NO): NO